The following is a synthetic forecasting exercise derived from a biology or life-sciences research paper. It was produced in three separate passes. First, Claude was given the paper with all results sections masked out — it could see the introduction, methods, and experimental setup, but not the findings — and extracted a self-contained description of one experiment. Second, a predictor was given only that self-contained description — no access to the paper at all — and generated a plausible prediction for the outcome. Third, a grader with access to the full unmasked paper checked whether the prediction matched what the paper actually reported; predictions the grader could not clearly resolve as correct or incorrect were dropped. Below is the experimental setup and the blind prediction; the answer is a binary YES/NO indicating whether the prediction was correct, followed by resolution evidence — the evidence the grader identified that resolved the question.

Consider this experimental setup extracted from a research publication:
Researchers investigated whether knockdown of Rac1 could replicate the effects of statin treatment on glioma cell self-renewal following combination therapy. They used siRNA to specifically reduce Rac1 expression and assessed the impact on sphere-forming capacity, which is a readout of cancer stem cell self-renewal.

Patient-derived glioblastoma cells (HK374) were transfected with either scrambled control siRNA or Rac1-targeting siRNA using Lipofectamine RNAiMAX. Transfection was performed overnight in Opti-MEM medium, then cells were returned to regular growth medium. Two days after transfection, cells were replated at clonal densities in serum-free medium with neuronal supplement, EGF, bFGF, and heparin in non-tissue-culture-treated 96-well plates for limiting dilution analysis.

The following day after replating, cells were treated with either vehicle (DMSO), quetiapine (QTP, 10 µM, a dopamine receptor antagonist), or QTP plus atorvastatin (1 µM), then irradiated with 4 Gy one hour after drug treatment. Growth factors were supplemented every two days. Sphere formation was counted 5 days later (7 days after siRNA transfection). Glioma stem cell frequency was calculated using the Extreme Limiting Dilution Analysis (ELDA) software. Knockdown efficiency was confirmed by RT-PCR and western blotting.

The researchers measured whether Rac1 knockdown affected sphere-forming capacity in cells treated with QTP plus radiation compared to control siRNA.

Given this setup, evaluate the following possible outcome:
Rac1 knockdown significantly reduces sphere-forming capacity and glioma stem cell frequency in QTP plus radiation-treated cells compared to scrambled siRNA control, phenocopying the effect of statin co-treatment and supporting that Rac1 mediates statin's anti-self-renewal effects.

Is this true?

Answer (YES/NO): YES